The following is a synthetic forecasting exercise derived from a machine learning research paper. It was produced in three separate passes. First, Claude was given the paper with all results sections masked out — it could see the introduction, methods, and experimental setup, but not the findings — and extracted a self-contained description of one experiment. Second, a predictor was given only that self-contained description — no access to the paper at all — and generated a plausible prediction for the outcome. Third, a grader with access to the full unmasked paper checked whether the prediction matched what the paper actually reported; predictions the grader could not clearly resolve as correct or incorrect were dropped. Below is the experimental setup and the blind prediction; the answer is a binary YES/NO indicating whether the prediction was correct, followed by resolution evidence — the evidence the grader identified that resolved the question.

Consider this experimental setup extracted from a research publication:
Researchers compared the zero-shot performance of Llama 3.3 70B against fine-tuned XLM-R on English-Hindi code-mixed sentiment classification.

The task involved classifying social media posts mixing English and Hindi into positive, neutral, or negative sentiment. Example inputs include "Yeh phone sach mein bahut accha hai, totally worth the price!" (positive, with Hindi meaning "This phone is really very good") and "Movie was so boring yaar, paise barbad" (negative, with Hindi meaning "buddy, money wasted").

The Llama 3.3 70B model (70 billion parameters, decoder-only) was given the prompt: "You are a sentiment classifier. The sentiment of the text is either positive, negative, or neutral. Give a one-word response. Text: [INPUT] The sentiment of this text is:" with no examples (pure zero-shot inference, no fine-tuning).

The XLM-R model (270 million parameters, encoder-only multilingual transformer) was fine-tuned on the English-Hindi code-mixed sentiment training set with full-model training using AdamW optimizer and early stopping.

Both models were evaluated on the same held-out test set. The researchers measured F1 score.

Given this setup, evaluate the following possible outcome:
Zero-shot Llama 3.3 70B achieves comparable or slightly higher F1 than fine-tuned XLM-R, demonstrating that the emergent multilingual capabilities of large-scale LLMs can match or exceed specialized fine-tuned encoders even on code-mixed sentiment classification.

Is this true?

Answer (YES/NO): NO